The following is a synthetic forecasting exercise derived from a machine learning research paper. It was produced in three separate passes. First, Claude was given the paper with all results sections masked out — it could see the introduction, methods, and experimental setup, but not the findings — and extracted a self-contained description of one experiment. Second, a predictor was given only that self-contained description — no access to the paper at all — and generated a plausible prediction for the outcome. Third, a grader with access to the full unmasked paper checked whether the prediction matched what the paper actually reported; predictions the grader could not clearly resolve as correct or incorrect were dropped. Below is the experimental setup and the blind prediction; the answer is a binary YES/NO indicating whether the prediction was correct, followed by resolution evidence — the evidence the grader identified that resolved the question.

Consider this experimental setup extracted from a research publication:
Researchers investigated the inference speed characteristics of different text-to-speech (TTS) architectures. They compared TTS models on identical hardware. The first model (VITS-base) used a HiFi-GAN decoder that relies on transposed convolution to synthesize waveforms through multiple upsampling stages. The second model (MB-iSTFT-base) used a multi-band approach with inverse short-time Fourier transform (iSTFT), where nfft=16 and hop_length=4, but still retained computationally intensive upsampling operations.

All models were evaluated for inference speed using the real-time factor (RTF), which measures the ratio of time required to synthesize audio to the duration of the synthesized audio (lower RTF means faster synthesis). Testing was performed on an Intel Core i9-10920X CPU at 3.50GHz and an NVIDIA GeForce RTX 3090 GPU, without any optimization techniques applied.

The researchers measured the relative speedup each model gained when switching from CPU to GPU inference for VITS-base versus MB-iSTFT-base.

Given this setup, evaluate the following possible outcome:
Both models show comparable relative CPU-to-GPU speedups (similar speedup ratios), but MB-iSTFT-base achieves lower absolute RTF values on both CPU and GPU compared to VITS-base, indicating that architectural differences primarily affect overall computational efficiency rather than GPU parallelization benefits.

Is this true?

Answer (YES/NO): NO